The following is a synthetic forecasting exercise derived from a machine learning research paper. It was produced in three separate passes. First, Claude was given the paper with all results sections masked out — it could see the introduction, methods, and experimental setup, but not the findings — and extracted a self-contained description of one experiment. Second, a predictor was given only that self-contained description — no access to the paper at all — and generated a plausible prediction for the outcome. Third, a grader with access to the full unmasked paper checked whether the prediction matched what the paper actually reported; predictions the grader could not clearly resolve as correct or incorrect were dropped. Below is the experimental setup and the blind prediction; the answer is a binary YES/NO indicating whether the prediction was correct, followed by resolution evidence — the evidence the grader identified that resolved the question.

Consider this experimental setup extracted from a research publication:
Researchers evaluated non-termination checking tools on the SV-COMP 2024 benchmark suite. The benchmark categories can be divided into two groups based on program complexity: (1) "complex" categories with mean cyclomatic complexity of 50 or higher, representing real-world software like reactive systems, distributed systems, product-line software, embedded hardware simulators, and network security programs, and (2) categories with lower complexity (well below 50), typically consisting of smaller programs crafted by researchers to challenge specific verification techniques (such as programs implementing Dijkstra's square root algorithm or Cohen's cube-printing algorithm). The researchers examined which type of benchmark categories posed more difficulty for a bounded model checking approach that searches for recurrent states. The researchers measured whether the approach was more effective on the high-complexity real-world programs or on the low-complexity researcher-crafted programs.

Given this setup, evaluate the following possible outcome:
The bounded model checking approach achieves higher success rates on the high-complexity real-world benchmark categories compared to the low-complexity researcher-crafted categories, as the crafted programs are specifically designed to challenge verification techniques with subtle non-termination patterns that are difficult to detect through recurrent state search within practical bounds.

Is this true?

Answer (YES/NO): YES